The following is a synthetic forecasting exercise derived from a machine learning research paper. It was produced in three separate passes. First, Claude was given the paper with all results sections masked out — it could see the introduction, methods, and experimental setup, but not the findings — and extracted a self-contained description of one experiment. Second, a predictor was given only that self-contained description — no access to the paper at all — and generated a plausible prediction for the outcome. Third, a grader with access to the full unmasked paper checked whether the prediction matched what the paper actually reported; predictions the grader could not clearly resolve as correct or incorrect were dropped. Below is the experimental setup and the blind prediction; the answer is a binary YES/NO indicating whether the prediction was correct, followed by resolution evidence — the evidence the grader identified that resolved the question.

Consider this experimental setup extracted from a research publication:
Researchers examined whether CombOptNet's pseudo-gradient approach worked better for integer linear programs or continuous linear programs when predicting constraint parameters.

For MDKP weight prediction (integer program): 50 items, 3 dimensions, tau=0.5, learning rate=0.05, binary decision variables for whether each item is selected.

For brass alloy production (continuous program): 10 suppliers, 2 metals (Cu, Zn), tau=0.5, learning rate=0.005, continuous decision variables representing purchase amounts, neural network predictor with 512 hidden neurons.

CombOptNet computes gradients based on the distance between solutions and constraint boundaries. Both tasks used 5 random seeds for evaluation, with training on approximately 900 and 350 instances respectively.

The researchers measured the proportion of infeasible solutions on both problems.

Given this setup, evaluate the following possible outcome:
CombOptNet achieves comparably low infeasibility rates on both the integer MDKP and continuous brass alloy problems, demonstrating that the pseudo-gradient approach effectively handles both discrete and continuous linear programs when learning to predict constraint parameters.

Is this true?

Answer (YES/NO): NO